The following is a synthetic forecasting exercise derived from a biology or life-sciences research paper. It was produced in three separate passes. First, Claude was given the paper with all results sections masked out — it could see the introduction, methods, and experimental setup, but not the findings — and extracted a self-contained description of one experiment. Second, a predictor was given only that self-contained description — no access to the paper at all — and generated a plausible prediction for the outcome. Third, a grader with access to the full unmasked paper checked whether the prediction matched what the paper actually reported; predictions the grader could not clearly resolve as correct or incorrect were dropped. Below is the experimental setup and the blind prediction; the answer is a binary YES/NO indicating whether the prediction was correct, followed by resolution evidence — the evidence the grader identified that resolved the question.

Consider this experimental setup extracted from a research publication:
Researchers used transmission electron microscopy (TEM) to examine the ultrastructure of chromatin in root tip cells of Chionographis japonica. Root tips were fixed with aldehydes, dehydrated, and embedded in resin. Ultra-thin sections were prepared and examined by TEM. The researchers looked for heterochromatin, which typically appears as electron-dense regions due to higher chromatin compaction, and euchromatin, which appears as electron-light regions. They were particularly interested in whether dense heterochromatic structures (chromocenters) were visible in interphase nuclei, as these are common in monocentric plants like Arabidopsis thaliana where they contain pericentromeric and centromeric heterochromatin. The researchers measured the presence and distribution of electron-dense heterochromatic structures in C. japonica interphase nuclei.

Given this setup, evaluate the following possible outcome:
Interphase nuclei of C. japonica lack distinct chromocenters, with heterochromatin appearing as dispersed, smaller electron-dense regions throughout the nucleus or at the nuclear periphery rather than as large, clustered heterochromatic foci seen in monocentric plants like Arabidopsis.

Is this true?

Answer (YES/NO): NO